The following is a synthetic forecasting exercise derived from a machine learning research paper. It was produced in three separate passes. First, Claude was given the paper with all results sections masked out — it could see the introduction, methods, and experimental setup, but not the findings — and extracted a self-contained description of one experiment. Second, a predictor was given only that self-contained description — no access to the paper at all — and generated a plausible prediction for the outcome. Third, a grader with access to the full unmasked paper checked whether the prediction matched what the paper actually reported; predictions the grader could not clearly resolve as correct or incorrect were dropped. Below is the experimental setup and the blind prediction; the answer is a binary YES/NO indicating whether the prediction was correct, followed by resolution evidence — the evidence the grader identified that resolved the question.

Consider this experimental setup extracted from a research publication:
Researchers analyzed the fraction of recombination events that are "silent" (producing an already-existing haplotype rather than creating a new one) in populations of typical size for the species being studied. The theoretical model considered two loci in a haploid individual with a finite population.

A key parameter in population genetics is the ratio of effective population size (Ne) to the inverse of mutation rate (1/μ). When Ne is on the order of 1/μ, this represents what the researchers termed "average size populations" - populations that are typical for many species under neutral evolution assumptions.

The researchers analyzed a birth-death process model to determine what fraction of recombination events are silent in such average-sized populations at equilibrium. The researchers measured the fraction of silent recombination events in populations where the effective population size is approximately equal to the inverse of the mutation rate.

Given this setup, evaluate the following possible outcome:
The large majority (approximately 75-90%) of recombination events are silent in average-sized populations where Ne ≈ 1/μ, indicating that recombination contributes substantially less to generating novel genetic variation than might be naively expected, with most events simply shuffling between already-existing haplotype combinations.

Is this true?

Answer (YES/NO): NO